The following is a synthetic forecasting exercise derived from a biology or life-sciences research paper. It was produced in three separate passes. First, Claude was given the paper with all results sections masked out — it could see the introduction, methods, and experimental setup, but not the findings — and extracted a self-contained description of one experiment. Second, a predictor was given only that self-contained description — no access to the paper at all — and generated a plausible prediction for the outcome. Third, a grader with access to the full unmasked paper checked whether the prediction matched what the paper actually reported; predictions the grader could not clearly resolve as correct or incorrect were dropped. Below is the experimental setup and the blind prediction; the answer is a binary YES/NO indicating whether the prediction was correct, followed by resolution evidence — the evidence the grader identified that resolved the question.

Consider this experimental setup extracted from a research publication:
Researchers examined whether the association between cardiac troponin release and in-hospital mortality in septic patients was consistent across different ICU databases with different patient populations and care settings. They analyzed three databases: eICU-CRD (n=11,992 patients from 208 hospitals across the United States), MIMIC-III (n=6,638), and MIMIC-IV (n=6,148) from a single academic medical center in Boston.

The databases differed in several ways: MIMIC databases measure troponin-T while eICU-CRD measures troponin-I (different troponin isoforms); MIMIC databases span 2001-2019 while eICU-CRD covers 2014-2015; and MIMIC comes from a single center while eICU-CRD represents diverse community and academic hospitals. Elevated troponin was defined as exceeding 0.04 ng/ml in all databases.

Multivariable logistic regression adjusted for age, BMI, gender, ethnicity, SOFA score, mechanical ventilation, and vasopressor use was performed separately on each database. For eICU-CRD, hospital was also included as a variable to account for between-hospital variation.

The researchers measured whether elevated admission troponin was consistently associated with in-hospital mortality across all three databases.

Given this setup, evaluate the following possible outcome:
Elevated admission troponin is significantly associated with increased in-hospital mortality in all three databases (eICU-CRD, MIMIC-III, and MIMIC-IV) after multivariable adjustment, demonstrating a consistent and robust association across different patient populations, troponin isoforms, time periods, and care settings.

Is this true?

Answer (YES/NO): YES